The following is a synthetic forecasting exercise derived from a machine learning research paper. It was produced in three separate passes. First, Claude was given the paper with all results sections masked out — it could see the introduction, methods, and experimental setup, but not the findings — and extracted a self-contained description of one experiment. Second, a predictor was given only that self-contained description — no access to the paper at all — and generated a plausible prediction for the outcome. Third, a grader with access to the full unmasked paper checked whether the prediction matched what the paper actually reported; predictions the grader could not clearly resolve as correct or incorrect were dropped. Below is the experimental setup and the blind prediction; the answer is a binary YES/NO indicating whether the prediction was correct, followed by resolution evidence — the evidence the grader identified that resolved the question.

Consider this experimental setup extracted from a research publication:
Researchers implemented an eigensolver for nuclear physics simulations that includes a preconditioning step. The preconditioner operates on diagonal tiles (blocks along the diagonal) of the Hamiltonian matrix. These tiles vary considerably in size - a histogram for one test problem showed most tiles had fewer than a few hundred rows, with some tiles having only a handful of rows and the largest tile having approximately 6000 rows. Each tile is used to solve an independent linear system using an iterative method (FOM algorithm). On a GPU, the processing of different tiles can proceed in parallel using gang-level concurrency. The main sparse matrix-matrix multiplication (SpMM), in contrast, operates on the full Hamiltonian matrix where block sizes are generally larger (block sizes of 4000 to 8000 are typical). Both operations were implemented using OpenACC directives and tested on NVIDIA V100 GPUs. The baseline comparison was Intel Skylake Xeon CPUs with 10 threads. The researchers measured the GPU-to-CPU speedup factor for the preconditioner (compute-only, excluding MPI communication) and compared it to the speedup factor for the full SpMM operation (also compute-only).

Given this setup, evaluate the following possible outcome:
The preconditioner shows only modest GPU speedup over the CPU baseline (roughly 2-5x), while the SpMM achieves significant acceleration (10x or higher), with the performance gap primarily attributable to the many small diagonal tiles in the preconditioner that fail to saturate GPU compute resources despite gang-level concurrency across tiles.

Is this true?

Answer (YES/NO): YES